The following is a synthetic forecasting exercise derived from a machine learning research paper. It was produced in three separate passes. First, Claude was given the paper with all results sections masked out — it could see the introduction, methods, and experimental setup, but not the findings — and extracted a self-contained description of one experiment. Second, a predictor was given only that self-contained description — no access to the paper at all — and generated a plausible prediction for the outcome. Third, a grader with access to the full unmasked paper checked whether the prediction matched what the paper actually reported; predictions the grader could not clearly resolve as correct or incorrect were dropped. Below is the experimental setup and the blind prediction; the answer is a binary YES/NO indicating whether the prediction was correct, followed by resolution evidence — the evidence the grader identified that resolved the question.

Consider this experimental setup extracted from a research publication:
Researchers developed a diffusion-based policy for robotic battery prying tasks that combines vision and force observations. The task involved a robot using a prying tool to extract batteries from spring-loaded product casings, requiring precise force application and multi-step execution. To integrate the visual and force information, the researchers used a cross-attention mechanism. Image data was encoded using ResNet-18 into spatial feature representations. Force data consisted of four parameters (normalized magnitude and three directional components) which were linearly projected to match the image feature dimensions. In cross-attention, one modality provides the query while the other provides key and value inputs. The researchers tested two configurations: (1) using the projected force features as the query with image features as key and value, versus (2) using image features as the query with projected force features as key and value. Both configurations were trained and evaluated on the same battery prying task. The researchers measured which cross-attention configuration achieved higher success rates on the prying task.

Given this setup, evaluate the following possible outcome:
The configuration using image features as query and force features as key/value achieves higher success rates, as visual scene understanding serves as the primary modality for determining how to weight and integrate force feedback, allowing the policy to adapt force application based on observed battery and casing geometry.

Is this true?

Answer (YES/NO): NO